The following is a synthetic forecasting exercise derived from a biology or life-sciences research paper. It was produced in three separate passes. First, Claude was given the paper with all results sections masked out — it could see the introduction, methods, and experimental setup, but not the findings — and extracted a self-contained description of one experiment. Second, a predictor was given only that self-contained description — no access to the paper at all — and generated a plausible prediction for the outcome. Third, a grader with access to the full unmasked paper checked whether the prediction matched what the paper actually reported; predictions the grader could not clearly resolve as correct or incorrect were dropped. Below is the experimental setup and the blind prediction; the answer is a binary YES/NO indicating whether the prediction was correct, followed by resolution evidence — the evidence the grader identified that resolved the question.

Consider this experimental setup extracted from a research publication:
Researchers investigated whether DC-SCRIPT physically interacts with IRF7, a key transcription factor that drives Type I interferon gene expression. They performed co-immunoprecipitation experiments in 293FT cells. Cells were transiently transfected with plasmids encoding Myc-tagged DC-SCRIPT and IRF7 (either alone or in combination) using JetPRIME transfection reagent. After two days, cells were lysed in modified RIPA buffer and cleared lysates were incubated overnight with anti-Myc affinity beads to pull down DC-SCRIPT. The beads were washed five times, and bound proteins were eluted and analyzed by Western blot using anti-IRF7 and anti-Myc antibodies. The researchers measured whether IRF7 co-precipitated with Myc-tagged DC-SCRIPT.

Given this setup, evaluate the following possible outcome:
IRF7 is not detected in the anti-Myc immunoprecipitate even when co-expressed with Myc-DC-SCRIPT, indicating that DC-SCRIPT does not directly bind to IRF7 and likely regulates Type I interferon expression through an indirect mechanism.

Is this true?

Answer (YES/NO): NO